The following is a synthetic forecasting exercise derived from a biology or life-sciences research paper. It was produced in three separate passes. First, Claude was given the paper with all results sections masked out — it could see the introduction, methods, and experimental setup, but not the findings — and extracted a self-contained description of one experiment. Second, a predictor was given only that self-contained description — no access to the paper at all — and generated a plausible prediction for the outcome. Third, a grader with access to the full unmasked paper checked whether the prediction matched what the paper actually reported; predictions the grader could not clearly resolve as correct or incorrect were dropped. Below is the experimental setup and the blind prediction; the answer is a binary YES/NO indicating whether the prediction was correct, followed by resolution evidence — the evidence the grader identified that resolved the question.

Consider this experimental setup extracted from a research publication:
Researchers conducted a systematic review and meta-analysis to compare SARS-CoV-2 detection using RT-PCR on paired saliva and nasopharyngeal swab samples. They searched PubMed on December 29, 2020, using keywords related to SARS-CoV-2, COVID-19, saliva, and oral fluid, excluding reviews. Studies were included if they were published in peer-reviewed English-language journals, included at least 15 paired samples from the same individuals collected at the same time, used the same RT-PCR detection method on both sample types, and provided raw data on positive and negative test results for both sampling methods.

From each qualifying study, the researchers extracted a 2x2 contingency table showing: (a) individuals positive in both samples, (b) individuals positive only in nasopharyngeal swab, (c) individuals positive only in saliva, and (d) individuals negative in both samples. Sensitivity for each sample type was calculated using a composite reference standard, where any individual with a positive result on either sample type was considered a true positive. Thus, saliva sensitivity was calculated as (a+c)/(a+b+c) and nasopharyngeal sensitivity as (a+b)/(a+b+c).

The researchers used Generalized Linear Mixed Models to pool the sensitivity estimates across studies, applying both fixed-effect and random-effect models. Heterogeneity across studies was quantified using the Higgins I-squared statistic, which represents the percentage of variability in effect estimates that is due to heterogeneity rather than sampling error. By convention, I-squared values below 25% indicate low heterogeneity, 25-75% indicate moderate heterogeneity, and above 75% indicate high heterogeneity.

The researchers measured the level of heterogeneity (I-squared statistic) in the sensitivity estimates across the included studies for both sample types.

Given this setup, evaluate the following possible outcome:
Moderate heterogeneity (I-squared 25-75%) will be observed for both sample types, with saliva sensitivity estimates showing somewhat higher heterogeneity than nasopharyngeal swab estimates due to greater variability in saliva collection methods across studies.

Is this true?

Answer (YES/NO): NO